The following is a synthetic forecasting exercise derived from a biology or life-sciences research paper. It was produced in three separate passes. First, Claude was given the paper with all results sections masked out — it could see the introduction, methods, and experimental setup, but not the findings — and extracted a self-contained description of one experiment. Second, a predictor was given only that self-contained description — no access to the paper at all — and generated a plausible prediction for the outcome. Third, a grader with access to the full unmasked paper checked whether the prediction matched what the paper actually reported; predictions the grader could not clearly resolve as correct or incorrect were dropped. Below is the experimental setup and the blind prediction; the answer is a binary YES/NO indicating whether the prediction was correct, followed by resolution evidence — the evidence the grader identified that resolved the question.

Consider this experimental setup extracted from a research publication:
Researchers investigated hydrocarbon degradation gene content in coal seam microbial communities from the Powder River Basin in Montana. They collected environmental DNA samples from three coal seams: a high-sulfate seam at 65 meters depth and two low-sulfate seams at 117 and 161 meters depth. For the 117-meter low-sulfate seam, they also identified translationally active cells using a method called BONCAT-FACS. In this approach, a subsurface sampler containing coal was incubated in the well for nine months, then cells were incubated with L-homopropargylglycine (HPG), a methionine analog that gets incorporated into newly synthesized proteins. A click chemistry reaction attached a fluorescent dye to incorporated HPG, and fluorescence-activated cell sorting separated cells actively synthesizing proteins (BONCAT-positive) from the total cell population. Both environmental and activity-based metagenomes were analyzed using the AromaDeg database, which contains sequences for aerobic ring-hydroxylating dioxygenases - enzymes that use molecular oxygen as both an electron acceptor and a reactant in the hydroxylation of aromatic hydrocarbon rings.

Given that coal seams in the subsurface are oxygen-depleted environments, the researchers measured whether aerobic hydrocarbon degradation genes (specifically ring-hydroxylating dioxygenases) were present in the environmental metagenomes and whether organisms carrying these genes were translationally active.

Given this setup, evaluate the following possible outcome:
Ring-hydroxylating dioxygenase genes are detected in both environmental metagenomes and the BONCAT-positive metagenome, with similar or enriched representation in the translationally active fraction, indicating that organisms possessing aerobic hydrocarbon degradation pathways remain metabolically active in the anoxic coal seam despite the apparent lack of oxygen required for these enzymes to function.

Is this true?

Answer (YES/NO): YES